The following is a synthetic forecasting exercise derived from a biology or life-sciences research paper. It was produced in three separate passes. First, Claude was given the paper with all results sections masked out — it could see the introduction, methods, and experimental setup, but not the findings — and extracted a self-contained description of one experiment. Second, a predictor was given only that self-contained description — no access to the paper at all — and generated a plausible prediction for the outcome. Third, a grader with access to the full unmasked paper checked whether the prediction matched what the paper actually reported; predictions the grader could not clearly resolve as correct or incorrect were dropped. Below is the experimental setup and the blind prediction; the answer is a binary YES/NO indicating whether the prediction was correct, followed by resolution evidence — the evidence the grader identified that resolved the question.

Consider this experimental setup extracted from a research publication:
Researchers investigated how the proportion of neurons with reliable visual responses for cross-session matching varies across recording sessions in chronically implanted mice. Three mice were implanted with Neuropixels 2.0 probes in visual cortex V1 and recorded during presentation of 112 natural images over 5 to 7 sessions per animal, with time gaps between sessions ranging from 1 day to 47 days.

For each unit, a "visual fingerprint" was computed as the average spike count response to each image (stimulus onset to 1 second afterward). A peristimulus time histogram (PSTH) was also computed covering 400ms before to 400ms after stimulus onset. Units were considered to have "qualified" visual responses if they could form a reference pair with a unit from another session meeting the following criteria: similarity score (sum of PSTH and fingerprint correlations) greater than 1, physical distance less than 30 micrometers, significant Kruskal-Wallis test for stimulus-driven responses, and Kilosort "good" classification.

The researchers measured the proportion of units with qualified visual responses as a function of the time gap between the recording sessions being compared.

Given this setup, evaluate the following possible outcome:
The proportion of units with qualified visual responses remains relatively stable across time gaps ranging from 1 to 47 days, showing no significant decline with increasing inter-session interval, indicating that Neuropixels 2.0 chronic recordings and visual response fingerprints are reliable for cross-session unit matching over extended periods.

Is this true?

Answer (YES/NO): NO